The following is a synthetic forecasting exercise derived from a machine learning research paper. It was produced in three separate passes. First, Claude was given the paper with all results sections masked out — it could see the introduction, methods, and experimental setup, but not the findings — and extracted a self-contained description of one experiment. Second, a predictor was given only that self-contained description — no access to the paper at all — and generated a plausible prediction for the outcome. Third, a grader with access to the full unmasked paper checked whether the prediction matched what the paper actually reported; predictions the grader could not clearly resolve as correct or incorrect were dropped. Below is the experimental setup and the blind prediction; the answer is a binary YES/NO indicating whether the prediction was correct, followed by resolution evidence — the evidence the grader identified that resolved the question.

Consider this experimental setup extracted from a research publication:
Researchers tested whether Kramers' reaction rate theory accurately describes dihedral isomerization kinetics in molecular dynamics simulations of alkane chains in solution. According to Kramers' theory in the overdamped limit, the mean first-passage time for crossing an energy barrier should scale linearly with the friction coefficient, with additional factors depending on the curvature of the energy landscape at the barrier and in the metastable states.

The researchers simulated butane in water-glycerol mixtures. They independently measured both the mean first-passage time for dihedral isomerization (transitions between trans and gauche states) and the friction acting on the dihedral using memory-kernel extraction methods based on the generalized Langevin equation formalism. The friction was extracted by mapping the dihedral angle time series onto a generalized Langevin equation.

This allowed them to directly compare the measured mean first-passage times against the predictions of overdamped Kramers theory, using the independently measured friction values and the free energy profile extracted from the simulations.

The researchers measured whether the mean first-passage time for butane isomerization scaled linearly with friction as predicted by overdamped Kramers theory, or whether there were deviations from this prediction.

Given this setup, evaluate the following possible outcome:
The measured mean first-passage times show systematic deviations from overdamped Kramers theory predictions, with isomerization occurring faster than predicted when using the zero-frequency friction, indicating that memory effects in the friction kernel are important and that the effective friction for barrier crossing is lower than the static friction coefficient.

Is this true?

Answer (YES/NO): YES